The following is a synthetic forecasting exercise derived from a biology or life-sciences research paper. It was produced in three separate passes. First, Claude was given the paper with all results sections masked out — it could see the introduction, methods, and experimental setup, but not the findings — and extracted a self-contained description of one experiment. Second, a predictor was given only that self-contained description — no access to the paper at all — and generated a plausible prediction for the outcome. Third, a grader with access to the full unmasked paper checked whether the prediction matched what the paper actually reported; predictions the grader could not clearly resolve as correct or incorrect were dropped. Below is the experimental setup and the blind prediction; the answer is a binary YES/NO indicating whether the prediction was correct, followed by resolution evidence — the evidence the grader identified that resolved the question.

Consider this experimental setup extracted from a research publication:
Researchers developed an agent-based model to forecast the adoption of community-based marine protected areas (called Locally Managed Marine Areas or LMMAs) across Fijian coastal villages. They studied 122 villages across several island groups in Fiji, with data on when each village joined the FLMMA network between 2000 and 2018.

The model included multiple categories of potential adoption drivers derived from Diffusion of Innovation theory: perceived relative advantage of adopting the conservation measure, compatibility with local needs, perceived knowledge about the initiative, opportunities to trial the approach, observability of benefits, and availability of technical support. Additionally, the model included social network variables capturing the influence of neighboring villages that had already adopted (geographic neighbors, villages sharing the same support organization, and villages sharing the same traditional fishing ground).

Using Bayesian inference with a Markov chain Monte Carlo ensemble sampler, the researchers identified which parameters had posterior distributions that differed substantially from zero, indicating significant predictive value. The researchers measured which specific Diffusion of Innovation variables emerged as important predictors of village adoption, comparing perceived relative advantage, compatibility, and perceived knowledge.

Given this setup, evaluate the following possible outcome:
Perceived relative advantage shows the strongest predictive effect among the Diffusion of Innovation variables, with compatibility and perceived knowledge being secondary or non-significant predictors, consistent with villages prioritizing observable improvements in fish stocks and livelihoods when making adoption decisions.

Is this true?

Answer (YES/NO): NO